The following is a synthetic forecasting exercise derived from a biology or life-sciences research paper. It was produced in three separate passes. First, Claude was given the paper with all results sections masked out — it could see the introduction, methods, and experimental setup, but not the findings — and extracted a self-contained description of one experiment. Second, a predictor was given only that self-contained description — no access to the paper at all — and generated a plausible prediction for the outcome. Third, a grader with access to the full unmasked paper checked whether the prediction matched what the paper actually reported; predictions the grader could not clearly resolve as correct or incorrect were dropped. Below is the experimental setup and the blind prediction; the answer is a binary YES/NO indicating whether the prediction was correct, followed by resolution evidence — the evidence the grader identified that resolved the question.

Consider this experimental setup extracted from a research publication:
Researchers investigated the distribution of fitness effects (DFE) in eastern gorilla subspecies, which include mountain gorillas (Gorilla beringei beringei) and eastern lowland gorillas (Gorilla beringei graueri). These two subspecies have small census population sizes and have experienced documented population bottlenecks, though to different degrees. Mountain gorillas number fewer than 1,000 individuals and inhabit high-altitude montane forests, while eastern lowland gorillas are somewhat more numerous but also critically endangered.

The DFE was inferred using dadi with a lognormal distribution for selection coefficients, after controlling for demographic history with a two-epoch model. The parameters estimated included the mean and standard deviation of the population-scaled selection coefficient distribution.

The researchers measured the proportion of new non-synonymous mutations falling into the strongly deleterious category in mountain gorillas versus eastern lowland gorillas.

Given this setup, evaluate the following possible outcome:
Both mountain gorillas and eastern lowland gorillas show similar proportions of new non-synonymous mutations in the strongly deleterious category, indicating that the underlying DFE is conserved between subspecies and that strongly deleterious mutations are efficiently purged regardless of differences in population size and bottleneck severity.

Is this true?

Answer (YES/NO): YES